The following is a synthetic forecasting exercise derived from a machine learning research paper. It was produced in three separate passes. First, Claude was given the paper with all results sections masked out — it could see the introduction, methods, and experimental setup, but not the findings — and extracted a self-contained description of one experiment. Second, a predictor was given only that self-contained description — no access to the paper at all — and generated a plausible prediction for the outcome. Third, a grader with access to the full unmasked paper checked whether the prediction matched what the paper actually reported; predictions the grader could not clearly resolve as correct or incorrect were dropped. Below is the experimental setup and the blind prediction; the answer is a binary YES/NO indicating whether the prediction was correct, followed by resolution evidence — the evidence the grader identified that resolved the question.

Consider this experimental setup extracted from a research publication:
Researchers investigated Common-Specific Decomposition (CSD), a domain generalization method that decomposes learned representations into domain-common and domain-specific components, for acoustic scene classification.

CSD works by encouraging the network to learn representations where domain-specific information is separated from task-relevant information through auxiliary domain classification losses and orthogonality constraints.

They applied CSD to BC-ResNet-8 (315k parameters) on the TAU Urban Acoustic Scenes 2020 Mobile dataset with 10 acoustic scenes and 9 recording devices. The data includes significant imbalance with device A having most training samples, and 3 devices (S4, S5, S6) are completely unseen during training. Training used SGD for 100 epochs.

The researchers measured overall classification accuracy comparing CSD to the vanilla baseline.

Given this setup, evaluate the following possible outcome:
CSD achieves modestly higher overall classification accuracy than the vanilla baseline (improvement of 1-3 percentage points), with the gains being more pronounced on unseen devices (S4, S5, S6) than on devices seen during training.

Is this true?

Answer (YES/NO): NO